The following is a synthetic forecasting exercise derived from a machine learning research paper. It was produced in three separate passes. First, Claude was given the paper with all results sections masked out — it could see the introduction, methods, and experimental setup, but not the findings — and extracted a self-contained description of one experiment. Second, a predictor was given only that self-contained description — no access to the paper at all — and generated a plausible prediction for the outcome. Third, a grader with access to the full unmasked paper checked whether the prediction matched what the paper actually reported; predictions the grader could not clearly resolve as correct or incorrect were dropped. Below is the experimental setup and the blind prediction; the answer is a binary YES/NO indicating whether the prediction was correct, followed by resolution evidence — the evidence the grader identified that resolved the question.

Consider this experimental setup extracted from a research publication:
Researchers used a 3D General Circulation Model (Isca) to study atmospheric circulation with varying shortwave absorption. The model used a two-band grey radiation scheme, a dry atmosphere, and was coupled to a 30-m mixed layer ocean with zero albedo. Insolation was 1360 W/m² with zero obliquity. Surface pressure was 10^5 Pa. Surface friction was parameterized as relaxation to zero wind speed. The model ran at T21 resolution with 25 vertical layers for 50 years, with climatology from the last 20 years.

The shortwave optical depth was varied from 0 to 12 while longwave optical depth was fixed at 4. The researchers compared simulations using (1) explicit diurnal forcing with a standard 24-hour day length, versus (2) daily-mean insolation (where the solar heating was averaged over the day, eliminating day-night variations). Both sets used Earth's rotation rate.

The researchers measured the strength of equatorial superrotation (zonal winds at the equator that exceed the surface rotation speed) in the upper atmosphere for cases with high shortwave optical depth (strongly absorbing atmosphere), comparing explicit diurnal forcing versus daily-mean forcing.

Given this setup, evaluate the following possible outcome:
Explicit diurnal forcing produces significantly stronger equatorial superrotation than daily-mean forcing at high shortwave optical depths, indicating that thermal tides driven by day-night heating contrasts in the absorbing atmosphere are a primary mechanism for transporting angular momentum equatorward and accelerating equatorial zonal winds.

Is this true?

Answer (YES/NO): YES